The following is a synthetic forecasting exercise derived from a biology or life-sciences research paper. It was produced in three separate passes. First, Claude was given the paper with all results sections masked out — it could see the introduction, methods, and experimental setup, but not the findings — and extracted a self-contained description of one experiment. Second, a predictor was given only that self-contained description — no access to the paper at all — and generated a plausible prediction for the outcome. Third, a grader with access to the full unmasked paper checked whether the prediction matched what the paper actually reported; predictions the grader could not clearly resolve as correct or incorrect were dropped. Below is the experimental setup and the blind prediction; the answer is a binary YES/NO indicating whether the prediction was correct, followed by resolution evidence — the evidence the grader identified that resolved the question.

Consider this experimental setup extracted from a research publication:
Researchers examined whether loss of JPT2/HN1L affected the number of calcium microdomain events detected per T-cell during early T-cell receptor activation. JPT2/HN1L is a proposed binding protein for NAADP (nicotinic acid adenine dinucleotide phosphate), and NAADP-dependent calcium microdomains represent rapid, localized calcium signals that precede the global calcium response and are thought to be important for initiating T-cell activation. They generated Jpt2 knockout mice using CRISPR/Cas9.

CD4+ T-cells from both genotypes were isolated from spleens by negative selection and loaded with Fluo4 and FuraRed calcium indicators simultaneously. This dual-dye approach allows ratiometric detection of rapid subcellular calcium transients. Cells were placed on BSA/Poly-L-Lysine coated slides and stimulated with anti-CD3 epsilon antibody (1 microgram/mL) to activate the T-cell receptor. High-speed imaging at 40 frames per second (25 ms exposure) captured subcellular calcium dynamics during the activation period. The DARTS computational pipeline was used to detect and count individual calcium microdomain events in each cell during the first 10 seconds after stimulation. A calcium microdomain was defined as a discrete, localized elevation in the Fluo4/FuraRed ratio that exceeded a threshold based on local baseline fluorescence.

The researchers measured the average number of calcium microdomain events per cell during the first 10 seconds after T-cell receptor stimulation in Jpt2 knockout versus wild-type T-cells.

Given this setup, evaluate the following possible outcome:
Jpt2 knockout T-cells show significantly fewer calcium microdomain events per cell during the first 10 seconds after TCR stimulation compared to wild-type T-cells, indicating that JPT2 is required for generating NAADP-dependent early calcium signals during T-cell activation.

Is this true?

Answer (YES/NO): YES